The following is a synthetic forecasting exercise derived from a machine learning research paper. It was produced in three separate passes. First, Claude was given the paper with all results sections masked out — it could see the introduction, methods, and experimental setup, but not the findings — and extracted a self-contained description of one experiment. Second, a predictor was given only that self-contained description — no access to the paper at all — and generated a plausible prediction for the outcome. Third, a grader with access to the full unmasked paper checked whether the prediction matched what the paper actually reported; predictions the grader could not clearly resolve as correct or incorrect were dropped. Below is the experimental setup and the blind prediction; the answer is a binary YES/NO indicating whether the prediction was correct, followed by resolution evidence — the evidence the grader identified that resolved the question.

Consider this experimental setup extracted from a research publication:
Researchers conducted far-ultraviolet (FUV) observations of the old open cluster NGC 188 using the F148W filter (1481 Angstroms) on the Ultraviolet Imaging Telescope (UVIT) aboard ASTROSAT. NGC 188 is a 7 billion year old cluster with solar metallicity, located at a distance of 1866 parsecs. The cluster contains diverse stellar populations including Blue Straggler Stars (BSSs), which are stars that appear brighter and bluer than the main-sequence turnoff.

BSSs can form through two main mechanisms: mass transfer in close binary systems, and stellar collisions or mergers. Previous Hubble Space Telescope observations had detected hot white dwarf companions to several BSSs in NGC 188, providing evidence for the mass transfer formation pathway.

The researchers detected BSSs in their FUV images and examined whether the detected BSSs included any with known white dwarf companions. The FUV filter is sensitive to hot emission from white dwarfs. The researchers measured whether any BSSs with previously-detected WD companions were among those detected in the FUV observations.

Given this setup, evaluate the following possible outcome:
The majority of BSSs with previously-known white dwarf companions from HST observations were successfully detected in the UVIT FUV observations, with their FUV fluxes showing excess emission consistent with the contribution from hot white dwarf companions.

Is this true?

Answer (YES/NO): NO